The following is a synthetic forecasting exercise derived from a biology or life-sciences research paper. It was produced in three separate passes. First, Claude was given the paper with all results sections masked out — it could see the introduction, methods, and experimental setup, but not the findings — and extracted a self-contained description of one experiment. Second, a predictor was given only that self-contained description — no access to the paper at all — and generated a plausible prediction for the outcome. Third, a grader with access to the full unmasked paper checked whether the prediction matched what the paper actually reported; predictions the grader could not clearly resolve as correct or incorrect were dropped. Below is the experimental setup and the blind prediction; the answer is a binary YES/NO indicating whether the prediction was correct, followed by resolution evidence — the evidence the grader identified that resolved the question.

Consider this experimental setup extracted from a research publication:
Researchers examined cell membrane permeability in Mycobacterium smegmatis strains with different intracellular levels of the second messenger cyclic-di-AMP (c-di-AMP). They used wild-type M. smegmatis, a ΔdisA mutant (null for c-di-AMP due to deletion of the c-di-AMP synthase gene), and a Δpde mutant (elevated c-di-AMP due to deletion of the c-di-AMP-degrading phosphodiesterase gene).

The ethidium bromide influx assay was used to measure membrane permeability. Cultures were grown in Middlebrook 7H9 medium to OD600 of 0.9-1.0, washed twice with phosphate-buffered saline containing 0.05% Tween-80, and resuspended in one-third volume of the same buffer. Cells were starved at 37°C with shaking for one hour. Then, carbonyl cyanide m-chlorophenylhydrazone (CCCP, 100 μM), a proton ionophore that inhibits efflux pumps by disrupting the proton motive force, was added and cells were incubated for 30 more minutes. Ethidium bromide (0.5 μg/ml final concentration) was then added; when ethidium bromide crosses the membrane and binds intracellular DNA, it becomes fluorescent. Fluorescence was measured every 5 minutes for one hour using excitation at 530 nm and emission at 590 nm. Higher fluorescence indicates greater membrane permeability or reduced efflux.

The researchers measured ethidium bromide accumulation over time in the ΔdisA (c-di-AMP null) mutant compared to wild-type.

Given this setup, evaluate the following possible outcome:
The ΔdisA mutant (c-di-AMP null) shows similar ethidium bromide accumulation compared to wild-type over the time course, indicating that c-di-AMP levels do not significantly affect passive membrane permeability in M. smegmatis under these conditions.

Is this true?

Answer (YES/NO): YES